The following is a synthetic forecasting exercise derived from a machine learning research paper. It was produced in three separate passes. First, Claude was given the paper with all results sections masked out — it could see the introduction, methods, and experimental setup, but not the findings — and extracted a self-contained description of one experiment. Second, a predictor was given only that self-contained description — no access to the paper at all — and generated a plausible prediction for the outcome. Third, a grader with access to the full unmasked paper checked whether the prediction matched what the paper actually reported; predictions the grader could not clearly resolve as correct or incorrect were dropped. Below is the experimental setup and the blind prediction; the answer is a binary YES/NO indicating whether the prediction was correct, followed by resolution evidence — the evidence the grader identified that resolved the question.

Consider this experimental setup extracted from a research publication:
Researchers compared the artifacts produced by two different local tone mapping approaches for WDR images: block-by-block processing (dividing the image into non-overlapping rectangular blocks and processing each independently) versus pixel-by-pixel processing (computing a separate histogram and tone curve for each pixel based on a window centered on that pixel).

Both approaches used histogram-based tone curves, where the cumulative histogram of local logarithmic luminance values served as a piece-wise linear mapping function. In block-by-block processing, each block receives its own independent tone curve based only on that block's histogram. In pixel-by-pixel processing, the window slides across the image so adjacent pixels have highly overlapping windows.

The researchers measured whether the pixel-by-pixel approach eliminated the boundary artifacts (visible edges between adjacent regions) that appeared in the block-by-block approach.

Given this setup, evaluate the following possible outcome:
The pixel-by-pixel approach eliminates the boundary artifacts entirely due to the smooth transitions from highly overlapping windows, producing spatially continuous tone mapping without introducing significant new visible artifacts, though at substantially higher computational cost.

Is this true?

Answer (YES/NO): YES